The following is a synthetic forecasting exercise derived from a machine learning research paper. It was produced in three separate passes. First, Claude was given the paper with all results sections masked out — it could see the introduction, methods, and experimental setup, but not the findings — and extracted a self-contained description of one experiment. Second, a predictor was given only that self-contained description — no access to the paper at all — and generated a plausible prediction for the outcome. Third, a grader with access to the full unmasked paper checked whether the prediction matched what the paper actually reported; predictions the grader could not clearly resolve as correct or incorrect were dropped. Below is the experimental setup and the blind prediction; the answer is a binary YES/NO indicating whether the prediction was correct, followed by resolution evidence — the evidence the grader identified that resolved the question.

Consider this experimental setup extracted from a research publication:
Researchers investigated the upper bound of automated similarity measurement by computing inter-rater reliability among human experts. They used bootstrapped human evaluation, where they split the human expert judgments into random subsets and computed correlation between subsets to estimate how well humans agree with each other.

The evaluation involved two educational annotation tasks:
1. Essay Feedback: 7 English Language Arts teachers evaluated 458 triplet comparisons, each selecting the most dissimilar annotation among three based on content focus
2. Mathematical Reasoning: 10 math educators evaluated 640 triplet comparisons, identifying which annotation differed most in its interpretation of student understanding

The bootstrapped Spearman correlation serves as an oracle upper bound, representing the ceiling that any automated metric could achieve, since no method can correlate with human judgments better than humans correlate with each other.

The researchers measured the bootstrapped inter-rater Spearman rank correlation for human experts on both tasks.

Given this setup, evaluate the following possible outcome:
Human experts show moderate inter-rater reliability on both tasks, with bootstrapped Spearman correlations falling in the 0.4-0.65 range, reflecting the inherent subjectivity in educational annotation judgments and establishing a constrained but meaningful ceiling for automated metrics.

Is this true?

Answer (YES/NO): NO